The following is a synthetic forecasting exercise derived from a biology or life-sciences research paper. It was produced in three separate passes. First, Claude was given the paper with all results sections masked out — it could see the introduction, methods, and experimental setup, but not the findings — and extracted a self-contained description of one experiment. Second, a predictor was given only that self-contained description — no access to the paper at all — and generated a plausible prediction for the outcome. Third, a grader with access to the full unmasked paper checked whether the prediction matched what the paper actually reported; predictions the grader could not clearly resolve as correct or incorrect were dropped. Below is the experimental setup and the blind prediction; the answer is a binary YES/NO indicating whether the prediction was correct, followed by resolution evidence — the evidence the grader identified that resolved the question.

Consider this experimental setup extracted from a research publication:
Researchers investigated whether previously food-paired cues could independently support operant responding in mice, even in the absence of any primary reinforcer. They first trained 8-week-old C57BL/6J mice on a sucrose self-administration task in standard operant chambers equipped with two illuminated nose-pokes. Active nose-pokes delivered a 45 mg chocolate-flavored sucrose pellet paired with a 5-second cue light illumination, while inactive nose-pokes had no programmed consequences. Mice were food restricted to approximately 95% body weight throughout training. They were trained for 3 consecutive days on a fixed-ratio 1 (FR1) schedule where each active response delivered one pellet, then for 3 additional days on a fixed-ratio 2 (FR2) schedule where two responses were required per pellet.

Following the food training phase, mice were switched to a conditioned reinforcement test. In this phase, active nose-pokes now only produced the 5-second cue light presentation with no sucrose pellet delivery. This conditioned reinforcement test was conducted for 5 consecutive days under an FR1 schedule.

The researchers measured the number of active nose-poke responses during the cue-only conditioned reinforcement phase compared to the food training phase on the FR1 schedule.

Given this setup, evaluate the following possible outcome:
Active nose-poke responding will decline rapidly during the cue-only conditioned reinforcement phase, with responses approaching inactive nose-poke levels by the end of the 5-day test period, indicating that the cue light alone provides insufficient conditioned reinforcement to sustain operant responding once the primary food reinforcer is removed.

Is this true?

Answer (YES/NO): NO